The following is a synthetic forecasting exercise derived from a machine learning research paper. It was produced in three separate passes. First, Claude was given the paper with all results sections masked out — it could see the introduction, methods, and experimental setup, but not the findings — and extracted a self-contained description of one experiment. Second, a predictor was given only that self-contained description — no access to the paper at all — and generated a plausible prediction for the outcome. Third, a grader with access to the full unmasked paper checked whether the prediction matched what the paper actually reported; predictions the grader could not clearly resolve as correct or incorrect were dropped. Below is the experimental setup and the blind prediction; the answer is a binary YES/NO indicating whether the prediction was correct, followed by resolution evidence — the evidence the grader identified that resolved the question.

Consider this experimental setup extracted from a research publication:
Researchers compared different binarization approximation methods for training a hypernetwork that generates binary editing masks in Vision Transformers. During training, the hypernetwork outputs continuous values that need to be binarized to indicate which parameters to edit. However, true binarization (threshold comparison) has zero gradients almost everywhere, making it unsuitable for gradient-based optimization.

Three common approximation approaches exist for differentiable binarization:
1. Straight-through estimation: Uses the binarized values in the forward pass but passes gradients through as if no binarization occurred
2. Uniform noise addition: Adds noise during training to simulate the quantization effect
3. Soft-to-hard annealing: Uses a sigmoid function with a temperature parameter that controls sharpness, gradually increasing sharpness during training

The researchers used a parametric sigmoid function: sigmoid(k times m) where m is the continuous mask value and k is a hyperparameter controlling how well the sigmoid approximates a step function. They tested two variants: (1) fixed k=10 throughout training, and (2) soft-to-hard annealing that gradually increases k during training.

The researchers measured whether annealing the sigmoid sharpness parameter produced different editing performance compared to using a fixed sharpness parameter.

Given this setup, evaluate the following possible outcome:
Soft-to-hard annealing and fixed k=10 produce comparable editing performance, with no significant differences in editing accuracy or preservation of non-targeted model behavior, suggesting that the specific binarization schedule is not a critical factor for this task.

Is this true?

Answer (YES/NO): YES